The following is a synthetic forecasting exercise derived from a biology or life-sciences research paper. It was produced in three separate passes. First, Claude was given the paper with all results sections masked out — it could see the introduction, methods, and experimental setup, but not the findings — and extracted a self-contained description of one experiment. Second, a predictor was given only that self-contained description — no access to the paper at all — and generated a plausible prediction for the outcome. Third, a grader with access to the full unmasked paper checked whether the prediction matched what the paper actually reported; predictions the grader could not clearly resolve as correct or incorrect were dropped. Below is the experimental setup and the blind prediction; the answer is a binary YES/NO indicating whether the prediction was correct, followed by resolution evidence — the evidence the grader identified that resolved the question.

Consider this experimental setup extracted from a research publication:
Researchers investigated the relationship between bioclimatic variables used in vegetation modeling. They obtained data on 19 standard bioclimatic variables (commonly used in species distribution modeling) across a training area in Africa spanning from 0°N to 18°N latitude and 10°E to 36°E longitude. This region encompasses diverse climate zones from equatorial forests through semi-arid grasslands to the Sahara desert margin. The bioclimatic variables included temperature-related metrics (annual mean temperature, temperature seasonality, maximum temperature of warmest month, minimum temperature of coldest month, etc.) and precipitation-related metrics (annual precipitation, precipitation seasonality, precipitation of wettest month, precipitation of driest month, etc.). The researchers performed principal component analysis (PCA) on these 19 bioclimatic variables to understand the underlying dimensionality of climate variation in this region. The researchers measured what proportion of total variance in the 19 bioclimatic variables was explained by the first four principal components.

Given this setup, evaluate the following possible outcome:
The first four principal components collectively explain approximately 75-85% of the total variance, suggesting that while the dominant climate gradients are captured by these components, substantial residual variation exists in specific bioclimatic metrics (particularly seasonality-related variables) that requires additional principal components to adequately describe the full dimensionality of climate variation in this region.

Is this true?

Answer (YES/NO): NO